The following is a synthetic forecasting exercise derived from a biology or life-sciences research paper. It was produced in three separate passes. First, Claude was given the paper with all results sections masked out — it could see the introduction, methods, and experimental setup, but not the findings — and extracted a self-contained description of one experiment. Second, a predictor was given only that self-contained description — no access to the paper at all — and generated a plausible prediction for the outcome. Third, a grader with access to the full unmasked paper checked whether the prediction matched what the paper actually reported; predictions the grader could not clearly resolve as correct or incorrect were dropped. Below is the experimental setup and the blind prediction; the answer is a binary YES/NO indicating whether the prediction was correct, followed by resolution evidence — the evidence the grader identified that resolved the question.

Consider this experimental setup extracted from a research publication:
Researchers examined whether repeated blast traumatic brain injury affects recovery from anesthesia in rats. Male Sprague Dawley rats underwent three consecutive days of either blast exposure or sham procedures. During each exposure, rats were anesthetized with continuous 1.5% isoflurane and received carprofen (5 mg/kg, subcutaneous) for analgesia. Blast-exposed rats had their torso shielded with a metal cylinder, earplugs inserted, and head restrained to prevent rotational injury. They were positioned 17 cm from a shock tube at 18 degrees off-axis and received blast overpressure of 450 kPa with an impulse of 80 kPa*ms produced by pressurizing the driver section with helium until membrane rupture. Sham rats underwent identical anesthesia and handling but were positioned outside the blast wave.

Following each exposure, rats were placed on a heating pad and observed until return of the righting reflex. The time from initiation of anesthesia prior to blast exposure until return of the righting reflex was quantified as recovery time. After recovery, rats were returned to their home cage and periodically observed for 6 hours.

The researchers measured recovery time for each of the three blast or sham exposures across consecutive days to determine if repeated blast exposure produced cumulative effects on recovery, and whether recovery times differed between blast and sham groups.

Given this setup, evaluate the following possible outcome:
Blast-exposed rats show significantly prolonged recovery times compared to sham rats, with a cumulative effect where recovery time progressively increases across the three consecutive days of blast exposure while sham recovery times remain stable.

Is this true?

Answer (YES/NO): NO